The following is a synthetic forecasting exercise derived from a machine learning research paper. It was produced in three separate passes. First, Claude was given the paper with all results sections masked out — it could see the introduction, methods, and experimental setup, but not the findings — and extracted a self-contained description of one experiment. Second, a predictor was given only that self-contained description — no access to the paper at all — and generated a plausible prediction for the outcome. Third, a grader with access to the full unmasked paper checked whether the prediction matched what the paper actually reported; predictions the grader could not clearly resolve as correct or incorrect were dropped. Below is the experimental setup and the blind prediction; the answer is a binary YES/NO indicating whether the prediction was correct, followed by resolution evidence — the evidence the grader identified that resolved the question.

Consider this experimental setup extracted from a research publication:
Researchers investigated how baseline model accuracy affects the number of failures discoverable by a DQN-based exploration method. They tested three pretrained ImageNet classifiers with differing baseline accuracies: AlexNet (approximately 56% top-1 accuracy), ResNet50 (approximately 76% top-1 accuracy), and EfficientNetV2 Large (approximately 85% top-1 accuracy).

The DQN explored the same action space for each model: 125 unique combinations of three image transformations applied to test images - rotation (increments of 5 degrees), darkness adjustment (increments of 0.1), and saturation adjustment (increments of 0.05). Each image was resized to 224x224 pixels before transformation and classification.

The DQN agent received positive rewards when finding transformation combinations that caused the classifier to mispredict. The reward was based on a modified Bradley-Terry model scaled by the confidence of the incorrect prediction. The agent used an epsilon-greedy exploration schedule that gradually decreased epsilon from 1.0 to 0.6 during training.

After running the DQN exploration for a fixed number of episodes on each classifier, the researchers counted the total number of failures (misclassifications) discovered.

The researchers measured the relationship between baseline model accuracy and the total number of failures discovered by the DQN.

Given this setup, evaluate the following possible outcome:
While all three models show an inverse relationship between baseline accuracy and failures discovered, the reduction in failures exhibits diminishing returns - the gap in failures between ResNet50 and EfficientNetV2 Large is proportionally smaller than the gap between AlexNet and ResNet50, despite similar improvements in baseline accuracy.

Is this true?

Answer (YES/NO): NO